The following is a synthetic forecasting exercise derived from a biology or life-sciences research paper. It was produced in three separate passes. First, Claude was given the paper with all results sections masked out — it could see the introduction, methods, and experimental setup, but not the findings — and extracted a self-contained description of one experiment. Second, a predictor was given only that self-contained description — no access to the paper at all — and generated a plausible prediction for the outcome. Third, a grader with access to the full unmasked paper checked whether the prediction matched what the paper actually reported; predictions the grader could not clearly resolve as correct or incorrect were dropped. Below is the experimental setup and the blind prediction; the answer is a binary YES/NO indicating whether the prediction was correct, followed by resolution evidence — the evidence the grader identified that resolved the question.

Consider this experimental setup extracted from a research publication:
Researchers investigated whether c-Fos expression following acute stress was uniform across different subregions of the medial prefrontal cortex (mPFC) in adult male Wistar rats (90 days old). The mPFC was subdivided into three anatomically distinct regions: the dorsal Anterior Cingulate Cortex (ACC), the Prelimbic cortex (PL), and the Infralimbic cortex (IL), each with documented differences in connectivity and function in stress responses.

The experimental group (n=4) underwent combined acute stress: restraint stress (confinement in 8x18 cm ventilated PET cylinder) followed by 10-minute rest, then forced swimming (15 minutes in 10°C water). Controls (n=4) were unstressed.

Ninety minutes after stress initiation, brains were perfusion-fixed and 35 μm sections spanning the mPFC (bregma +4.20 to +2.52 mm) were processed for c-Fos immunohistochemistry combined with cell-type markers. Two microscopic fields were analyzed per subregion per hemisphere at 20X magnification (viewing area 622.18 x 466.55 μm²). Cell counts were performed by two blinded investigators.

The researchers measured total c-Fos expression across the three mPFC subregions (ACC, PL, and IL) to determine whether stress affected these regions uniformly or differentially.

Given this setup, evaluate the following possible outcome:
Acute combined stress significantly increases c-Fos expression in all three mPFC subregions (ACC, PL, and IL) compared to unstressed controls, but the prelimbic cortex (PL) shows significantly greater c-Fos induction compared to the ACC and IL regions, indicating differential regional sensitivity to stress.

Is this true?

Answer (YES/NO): NO